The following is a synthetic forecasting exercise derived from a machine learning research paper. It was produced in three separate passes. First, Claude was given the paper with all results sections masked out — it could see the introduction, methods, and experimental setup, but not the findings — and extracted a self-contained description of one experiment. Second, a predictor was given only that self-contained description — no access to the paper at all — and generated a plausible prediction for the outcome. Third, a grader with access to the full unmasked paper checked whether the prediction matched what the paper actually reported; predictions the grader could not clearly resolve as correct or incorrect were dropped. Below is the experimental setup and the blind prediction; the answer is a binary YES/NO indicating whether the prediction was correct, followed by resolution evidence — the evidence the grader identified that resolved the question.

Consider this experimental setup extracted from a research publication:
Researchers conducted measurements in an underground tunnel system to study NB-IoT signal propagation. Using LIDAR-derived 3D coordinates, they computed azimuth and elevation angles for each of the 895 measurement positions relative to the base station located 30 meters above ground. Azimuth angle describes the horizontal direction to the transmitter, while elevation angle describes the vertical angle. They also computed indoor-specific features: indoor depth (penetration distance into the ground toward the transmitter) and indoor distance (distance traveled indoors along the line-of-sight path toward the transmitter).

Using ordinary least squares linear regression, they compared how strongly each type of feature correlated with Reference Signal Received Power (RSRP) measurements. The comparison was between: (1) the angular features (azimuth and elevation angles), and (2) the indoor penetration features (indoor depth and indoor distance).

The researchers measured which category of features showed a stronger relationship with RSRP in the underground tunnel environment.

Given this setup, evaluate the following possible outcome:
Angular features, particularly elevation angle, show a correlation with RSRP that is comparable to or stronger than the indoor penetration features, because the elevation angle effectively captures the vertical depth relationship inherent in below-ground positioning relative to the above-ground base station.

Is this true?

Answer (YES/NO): YES